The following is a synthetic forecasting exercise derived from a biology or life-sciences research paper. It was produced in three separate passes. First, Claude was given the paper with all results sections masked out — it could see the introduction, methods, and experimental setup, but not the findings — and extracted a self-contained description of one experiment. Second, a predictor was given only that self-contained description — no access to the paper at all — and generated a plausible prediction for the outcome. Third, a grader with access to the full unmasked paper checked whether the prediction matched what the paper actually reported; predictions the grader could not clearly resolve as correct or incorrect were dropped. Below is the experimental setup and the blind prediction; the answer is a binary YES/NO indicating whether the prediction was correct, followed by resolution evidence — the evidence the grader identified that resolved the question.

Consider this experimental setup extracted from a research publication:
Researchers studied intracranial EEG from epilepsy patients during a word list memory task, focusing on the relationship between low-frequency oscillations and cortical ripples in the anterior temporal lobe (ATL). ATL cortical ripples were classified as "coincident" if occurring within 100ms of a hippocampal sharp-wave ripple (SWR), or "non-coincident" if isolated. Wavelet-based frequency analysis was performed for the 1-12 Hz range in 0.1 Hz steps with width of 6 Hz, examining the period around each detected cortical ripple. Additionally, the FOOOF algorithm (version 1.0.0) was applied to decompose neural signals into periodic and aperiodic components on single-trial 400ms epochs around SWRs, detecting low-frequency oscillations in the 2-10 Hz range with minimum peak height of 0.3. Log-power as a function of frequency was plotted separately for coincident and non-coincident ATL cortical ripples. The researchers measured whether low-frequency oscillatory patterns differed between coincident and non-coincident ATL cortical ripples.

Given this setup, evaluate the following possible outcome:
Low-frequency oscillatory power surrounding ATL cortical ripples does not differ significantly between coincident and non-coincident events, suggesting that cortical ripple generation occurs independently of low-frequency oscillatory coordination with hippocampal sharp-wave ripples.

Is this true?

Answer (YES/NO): NO